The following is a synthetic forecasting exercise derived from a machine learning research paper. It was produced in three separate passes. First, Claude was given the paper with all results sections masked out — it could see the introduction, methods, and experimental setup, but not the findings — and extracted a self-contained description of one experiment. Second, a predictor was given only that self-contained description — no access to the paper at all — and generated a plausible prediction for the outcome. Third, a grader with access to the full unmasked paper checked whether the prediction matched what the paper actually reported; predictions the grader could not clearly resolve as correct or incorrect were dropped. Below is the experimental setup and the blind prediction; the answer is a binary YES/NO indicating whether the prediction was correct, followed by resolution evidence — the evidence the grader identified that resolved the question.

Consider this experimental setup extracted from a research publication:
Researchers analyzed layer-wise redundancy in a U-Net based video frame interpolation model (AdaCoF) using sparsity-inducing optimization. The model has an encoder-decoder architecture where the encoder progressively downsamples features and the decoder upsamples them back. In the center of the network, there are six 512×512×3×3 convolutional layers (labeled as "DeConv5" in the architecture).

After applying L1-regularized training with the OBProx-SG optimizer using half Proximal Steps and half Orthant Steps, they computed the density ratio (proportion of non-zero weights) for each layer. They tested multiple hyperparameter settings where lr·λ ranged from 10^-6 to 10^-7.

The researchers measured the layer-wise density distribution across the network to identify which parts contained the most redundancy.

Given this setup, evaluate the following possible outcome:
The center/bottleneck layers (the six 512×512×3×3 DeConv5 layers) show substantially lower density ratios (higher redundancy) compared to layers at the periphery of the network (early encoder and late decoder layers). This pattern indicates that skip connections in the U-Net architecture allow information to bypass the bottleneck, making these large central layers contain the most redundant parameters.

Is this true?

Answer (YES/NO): YES